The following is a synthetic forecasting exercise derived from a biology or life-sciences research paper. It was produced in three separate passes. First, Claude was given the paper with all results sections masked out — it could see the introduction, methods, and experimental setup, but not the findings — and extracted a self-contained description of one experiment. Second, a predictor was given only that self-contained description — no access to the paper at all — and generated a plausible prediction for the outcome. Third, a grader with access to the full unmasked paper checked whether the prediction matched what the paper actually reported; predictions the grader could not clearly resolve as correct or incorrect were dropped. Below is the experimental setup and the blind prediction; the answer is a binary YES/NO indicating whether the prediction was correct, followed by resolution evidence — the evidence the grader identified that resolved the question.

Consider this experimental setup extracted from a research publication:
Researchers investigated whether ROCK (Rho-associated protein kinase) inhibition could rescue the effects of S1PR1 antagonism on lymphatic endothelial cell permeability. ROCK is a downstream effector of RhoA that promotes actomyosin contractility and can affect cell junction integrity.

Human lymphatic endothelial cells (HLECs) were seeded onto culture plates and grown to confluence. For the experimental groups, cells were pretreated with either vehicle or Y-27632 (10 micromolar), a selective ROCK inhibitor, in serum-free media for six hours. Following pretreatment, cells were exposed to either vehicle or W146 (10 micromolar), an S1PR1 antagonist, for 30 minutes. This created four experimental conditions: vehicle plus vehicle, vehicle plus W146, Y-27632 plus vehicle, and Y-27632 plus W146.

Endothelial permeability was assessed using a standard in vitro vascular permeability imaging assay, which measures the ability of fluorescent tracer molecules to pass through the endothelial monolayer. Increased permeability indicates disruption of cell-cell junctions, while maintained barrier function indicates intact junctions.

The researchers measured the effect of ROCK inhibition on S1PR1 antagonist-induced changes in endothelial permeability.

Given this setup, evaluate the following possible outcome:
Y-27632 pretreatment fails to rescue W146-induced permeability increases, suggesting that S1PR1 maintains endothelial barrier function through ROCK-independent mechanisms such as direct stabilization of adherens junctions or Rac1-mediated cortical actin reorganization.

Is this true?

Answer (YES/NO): NO